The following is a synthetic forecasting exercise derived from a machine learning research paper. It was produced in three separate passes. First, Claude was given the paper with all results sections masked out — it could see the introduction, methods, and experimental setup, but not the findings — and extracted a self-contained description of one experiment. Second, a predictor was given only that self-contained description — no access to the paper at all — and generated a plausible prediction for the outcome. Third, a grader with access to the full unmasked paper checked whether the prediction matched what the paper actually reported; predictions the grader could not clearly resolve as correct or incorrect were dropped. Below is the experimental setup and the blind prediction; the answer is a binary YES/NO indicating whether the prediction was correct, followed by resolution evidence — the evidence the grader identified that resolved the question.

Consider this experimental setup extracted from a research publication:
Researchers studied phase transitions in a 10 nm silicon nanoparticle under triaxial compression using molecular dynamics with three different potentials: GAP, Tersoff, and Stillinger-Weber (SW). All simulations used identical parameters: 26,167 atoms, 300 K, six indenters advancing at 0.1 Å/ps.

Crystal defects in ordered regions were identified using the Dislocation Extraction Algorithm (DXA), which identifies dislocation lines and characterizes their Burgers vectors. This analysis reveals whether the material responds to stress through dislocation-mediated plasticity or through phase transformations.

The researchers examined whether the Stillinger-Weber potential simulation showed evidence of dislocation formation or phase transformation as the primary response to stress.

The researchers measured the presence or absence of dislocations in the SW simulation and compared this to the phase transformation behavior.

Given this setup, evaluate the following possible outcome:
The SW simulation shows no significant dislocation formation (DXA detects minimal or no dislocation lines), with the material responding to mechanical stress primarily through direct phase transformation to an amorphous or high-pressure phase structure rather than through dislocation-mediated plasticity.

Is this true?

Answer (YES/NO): NO